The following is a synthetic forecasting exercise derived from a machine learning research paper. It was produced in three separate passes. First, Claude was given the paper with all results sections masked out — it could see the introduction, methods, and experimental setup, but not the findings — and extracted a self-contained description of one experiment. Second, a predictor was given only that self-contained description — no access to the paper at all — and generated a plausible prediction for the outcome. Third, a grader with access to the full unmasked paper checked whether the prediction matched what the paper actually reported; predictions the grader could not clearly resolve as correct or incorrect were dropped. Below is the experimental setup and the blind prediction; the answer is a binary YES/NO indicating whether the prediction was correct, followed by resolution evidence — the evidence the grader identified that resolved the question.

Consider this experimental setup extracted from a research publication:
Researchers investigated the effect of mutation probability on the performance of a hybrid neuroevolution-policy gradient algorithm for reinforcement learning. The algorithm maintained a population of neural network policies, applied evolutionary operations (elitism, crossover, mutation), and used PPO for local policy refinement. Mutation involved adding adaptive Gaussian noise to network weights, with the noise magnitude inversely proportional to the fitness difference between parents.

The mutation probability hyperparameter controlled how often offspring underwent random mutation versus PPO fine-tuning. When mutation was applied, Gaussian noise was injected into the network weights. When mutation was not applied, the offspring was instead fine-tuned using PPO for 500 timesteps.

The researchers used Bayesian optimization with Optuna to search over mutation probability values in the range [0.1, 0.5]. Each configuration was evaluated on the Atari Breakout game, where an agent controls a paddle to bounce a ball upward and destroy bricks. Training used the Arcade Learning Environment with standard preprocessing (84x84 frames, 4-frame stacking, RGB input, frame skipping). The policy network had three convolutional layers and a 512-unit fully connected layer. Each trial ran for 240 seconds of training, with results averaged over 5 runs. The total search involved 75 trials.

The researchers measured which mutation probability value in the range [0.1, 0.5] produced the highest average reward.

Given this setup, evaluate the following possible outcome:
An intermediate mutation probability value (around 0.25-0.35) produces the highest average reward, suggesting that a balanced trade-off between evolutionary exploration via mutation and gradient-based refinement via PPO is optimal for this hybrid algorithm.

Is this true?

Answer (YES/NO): YES